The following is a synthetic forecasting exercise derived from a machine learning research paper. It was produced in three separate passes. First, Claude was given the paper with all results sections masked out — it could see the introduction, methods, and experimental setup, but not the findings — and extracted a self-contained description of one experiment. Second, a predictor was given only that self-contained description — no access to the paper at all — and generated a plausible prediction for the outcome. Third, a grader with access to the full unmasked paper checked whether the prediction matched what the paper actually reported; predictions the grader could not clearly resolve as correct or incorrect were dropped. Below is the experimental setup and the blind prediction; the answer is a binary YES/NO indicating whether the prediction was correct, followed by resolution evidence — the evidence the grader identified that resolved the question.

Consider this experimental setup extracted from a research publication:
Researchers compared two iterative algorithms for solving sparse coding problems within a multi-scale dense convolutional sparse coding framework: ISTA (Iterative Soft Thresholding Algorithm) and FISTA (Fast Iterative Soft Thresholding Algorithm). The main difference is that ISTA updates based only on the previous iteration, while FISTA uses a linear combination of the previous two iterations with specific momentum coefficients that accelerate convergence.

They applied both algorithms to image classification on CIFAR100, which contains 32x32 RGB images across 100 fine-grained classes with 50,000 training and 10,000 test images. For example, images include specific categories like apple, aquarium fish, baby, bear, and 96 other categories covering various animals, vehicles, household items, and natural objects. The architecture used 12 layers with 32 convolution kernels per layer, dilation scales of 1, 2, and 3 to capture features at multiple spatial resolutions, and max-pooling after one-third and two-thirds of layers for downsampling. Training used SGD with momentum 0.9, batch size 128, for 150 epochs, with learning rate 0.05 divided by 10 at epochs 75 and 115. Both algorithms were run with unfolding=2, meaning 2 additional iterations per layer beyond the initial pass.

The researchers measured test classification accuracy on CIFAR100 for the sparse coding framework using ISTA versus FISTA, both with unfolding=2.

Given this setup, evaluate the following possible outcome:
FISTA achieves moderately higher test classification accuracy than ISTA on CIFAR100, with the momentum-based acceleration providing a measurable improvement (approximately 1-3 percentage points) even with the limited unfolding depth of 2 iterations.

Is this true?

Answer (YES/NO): YES